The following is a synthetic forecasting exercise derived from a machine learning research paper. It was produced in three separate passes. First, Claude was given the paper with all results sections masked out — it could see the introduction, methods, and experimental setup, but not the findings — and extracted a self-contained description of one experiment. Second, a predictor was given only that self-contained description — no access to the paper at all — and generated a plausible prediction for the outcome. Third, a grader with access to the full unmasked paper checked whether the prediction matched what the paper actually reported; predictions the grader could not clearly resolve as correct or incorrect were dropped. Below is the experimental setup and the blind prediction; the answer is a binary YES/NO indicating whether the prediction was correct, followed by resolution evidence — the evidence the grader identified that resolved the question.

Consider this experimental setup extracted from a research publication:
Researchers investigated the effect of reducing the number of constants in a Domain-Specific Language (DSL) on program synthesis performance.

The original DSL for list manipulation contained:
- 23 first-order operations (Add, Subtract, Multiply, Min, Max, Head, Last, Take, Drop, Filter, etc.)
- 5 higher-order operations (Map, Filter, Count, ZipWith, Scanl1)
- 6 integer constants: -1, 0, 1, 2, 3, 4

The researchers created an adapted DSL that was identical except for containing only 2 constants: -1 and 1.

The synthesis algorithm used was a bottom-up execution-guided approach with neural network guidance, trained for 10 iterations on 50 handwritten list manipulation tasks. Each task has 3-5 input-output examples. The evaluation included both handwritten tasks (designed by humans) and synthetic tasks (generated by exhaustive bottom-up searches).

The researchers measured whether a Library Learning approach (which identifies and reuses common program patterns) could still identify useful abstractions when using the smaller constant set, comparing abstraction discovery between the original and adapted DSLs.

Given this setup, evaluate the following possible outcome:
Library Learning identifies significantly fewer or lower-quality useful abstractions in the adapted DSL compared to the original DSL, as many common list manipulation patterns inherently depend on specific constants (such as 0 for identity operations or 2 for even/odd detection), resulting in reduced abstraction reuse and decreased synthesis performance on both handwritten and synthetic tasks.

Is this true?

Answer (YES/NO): NO